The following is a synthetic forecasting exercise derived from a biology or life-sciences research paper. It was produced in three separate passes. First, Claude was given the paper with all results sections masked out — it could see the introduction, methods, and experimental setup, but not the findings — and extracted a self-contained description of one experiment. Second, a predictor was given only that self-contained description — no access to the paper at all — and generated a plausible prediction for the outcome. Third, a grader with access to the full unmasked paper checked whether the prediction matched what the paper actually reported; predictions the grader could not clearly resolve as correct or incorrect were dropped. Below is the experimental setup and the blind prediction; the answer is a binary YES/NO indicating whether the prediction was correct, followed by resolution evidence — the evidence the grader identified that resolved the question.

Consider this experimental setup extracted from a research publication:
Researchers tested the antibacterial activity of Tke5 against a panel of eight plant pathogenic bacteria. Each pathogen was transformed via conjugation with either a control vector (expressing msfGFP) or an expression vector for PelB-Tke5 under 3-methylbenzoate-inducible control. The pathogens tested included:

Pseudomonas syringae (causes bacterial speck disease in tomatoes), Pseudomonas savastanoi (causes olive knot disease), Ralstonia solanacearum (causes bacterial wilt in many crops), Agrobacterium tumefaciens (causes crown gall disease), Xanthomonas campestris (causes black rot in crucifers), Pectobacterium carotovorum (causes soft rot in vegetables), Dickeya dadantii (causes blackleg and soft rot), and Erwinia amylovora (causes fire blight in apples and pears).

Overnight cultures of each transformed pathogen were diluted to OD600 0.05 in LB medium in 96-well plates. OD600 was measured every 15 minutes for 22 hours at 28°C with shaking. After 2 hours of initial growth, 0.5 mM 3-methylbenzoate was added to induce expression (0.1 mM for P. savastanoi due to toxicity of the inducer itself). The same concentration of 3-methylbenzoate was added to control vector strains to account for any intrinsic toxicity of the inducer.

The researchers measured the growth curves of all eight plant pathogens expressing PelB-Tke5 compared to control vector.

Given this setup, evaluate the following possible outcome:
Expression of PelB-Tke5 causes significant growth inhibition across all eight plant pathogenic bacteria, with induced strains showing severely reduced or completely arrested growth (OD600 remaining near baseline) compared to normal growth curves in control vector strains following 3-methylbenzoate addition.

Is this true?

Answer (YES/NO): YES